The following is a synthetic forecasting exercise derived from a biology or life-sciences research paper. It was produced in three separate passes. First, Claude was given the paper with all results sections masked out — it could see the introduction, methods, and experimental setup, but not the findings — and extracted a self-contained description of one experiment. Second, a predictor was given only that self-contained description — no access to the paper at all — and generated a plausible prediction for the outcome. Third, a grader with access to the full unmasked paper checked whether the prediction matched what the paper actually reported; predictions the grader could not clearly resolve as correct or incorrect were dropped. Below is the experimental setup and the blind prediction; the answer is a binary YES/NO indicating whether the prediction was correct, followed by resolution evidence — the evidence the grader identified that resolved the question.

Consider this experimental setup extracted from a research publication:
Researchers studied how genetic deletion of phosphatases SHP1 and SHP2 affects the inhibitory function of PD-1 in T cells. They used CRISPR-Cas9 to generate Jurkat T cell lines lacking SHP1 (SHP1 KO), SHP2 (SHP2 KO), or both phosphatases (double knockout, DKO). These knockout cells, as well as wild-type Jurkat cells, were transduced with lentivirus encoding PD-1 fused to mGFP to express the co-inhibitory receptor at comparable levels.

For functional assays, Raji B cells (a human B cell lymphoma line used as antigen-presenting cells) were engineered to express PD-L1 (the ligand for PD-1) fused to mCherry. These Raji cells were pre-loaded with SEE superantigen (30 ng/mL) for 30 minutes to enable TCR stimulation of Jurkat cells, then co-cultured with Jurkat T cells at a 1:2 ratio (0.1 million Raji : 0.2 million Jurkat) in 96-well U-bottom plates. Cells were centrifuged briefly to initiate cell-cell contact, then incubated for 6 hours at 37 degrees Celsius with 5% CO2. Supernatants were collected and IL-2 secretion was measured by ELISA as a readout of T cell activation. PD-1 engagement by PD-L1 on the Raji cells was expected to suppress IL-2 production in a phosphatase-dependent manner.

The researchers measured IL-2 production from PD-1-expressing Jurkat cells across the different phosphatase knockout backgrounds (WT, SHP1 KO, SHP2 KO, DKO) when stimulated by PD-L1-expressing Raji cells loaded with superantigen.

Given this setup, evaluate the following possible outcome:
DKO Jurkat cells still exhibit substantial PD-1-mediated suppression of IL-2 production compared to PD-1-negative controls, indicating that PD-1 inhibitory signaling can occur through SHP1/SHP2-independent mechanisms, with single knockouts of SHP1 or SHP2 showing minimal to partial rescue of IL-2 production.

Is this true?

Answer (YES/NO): NO